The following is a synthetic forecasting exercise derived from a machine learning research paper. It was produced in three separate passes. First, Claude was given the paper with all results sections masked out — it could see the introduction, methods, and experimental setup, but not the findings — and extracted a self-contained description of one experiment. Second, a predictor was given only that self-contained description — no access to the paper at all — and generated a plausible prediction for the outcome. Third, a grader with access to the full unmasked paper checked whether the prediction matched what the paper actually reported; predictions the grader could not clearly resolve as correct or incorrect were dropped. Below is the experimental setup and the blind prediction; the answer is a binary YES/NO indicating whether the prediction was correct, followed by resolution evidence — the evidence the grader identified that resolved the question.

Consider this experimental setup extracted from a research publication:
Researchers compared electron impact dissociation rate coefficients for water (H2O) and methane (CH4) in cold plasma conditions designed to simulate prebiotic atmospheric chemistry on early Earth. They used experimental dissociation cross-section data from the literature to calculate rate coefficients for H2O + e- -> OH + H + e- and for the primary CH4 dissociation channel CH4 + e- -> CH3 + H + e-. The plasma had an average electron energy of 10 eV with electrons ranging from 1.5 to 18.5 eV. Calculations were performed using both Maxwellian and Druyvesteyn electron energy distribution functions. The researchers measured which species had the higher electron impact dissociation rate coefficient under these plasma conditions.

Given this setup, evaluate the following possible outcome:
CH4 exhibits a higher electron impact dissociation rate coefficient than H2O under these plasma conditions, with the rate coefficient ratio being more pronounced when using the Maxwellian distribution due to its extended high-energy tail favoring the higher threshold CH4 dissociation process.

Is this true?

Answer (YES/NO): NO